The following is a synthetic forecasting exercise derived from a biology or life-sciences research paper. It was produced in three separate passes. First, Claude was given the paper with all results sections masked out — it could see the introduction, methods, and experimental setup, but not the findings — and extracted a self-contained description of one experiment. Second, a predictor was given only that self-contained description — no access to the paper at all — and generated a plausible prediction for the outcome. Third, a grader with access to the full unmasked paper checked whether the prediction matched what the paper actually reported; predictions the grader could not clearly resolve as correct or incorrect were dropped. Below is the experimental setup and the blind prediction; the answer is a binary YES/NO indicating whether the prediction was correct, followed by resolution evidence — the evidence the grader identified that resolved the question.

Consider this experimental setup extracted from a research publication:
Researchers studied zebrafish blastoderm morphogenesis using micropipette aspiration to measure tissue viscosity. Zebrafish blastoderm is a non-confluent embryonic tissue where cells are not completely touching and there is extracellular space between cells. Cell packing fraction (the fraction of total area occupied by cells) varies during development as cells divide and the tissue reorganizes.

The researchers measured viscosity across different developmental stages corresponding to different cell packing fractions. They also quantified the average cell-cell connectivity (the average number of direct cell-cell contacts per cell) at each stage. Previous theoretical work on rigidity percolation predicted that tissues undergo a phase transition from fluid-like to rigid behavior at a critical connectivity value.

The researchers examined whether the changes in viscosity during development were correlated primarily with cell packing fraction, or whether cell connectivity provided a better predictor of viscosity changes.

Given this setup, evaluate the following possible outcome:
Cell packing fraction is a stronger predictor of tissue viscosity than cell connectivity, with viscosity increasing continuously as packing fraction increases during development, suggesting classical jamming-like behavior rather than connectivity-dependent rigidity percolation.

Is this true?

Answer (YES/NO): NO